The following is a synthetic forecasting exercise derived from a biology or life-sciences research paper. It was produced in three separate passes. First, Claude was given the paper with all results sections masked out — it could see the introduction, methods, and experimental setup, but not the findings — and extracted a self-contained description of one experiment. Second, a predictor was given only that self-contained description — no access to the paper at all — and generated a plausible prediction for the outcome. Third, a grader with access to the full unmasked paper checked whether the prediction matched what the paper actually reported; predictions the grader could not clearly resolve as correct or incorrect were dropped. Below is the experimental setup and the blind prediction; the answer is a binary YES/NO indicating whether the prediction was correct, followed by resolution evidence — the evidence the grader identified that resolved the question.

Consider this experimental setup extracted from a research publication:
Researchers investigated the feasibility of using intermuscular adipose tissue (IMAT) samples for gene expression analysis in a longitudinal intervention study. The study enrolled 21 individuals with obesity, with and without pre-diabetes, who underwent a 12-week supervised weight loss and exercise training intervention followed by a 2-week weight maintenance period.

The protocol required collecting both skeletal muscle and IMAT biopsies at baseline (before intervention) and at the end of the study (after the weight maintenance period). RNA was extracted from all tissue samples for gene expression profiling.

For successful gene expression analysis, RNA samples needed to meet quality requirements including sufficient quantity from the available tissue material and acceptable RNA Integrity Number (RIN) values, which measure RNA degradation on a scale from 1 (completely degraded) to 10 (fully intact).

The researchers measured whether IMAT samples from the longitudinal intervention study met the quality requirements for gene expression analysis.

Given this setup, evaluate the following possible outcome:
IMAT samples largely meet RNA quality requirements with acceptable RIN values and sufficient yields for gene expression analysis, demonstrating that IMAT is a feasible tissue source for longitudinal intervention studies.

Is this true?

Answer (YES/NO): NO